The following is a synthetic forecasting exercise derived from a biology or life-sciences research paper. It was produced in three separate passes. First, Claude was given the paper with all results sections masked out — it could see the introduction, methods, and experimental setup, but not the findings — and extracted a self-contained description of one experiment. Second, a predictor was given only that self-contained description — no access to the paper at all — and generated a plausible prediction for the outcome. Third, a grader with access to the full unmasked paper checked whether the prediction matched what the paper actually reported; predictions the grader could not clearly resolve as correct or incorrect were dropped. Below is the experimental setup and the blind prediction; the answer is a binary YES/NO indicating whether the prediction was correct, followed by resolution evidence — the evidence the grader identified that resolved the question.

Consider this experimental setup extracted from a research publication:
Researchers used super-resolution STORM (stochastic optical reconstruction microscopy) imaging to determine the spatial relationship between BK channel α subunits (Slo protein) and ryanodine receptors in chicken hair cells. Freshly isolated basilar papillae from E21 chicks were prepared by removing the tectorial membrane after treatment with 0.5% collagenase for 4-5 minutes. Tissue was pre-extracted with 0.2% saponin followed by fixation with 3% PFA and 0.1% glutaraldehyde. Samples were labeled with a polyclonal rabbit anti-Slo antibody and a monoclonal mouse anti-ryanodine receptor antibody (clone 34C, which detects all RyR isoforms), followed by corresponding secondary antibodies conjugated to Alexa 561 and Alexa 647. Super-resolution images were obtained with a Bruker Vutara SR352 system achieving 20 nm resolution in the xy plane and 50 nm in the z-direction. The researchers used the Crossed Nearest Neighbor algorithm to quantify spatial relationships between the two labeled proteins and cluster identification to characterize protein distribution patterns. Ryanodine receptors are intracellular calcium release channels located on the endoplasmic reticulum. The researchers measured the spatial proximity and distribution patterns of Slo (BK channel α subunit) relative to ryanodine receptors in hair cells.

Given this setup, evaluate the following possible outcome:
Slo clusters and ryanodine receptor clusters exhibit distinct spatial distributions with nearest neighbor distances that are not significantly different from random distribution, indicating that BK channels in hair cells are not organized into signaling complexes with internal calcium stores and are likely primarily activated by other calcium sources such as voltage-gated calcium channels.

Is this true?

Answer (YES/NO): NO